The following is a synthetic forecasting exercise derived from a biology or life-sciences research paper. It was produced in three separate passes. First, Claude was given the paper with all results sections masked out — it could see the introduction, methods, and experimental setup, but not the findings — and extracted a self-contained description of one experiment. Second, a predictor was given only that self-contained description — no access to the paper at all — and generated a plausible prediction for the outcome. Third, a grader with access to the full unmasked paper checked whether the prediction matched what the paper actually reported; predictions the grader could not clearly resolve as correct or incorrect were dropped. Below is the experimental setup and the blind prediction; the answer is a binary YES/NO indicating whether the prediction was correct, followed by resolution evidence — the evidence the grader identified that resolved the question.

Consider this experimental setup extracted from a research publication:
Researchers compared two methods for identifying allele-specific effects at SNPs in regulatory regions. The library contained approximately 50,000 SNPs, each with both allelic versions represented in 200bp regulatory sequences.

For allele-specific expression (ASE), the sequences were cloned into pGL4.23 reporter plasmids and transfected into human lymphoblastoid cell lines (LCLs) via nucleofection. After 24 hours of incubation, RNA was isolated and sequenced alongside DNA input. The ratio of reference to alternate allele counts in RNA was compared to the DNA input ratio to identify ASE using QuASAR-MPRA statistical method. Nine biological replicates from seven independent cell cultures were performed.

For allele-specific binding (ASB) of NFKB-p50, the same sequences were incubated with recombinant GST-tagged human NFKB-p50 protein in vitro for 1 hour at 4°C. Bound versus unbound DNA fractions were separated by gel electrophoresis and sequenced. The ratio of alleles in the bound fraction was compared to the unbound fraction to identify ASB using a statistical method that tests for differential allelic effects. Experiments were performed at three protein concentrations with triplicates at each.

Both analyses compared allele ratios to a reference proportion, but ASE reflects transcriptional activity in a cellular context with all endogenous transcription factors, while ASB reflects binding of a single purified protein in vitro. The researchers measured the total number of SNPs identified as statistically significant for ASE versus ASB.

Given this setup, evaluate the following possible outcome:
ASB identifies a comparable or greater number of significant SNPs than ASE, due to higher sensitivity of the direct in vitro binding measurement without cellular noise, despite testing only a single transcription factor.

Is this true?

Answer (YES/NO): YES